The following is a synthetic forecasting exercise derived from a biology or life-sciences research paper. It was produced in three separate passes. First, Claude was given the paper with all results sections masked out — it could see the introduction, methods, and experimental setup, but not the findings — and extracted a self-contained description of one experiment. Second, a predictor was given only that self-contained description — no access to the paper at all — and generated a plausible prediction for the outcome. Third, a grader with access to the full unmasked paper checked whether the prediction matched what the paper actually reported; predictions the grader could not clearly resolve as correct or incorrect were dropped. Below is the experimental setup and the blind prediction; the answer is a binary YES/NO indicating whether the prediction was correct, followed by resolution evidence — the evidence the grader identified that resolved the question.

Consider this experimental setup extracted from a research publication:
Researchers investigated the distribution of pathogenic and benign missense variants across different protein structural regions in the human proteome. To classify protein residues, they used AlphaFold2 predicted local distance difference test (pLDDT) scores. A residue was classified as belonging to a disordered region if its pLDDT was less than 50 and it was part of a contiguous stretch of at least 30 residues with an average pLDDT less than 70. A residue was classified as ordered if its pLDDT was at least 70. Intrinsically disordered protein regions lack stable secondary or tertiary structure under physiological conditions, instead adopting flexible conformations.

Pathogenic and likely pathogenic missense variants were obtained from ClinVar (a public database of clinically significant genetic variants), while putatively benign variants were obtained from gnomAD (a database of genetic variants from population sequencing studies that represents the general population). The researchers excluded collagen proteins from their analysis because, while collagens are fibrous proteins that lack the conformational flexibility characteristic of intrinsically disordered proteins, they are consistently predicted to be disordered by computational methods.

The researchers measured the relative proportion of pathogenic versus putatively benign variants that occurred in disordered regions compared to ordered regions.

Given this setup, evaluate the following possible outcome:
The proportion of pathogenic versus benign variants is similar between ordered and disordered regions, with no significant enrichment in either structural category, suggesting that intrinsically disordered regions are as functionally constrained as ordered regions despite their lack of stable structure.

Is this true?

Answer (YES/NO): NO